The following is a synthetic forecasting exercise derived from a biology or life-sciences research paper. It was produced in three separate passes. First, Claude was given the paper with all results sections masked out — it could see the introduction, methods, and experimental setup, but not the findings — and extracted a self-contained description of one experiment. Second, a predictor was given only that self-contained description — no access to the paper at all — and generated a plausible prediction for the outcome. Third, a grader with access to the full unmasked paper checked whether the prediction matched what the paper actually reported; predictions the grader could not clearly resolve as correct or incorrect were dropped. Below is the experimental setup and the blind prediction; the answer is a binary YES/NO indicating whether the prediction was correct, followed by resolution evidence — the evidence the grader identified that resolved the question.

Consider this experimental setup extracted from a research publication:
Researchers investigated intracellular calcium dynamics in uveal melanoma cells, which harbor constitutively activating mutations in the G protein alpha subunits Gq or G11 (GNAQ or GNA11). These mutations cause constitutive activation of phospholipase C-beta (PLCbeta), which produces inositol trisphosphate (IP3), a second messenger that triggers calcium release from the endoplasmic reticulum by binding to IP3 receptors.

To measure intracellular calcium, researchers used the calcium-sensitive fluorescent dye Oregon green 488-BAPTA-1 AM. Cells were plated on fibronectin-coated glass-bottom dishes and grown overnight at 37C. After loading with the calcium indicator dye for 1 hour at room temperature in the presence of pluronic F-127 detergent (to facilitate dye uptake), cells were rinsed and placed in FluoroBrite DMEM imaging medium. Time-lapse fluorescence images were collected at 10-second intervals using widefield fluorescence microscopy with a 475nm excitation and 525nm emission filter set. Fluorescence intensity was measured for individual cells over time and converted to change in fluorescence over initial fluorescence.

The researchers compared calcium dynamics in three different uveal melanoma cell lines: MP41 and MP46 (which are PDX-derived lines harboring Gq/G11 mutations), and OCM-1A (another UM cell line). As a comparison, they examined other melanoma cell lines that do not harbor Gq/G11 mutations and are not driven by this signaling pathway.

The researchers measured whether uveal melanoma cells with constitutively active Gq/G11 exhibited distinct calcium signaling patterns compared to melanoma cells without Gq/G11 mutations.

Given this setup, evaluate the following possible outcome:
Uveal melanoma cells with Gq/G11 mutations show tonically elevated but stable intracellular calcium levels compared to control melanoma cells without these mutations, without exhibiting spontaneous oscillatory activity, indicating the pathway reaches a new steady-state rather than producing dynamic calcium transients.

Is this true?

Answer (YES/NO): NO